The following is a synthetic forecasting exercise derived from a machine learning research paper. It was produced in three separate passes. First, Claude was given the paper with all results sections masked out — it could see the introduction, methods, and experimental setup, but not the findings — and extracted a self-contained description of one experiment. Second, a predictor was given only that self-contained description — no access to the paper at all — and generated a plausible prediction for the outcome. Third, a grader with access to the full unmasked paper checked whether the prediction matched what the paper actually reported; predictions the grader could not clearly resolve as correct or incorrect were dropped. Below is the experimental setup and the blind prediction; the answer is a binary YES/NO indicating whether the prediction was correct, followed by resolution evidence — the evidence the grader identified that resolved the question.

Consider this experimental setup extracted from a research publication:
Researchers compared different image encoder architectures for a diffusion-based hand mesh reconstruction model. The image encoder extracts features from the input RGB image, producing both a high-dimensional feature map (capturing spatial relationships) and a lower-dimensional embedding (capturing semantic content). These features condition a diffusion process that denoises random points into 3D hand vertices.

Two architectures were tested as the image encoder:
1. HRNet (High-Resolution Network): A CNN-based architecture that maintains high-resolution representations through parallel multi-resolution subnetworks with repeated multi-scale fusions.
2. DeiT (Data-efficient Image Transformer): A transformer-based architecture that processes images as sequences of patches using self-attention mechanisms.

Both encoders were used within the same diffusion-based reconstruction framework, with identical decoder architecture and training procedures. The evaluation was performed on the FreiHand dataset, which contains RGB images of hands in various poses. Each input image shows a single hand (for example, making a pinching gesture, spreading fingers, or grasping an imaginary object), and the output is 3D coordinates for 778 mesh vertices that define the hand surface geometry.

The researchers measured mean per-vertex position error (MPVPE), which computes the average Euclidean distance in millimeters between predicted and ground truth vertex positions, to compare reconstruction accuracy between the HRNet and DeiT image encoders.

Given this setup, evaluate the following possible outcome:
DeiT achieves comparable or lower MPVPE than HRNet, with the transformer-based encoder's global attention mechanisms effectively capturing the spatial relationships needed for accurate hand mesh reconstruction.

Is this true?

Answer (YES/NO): YES